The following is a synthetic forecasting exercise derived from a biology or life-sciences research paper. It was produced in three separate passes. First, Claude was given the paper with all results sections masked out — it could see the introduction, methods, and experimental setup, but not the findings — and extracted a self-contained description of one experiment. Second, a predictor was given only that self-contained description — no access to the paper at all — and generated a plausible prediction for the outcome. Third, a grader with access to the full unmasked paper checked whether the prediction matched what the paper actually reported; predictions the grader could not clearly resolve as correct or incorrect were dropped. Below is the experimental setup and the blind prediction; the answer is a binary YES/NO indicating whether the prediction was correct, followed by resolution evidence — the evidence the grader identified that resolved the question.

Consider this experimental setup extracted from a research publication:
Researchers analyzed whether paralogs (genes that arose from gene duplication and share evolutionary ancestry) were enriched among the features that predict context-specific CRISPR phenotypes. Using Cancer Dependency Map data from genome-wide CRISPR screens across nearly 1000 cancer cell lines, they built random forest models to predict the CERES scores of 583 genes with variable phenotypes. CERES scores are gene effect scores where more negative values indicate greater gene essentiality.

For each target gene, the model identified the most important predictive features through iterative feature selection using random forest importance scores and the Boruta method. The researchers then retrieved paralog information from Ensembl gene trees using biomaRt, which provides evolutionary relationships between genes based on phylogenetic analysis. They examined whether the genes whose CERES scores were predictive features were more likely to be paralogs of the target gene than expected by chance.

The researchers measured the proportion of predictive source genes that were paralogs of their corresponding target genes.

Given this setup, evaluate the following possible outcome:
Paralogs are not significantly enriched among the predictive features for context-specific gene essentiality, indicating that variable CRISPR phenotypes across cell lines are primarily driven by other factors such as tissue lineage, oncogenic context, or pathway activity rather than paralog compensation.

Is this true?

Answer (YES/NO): NO